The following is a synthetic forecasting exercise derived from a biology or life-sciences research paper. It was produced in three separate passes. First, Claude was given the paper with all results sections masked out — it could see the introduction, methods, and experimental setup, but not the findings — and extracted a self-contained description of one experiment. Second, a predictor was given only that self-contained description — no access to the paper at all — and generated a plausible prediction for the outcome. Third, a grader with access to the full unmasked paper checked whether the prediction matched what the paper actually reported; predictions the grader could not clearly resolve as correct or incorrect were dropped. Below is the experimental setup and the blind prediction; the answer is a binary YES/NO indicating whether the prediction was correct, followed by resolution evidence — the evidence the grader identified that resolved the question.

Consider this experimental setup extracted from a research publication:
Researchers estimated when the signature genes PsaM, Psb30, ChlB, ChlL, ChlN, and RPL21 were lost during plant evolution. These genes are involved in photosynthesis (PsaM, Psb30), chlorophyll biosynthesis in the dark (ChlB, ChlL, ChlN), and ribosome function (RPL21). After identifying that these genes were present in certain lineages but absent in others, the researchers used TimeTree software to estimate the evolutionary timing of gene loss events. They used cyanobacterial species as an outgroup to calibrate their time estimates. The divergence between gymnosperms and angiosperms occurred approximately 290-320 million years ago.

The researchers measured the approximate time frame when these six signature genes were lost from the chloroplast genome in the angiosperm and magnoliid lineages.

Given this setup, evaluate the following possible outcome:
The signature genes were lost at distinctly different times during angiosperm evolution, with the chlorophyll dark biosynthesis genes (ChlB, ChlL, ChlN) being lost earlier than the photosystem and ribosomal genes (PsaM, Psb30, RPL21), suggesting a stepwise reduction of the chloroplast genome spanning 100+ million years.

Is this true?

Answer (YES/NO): NO